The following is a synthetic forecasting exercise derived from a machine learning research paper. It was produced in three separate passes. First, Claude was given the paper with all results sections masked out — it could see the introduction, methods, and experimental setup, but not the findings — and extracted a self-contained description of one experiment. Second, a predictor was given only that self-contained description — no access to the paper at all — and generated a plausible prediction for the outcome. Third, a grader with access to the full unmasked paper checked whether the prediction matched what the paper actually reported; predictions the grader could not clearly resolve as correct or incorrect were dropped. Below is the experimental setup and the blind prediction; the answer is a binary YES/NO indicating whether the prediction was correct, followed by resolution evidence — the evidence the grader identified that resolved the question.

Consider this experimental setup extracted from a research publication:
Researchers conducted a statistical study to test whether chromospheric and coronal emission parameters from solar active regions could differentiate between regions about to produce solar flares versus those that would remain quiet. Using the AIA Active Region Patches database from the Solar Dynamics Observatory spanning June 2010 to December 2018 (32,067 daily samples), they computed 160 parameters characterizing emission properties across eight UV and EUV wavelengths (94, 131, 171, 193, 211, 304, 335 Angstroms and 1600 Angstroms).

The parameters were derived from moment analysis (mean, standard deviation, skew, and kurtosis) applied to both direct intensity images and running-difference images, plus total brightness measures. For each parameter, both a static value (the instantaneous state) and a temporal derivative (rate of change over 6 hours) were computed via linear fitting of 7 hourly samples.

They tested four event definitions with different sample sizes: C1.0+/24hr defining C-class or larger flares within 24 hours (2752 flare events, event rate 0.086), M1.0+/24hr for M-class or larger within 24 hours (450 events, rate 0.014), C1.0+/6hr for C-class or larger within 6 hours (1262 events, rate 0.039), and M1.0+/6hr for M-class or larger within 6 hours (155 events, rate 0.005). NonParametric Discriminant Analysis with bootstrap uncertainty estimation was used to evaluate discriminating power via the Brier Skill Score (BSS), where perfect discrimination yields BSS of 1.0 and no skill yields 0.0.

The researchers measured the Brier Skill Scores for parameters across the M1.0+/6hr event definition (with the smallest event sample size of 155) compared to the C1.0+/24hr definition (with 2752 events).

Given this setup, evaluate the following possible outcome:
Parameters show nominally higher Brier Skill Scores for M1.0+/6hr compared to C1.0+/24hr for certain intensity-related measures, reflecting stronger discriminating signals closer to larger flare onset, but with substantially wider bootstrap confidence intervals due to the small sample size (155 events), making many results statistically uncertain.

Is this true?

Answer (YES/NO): NO